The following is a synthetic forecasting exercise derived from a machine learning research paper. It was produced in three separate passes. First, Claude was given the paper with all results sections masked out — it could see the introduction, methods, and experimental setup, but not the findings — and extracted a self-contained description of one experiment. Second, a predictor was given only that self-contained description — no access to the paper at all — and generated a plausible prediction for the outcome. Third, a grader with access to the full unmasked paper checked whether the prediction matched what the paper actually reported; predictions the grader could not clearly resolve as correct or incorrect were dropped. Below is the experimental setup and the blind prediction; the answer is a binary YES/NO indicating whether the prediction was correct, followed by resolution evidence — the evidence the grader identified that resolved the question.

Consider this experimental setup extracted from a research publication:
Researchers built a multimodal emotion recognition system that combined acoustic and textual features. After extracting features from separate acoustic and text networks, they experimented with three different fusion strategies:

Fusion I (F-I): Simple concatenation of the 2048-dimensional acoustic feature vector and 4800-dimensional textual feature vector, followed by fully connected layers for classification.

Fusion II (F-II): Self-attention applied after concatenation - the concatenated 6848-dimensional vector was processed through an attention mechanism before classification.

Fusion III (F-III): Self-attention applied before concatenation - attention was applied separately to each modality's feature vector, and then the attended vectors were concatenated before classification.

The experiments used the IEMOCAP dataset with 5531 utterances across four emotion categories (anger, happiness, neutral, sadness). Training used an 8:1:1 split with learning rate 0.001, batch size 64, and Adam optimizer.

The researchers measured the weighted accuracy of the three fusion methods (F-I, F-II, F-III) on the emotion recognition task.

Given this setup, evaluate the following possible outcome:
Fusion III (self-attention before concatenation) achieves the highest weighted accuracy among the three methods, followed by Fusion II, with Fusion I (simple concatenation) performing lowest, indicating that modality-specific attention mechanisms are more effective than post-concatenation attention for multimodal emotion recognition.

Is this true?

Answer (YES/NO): YES